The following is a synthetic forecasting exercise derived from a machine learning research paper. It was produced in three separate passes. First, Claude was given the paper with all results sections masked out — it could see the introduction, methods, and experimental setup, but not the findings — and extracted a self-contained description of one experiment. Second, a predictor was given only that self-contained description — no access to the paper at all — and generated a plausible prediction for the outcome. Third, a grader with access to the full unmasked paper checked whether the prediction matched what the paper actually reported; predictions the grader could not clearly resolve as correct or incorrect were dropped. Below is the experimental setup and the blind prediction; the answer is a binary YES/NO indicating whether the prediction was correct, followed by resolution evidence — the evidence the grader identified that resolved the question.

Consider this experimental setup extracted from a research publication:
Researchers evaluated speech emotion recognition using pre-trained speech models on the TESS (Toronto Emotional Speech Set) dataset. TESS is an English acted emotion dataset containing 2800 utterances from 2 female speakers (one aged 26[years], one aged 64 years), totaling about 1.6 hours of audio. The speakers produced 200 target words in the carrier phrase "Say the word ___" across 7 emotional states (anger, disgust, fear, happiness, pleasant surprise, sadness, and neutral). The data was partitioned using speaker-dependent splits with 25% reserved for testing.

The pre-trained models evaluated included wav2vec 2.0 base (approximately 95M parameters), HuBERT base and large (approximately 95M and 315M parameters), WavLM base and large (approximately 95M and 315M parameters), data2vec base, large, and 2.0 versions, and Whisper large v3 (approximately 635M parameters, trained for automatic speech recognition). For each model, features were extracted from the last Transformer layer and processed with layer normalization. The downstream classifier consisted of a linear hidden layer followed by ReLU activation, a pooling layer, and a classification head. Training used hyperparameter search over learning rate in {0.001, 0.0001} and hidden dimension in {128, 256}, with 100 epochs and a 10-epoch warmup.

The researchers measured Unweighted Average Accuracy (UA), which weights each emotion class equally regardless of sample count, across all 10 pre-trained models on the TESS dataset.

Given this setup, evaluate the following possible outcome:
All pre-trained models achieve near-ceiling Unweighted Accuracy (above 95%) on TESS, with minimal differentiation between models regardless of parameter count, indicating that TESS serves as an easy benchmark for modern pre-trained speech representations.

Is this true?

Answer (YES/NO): NO